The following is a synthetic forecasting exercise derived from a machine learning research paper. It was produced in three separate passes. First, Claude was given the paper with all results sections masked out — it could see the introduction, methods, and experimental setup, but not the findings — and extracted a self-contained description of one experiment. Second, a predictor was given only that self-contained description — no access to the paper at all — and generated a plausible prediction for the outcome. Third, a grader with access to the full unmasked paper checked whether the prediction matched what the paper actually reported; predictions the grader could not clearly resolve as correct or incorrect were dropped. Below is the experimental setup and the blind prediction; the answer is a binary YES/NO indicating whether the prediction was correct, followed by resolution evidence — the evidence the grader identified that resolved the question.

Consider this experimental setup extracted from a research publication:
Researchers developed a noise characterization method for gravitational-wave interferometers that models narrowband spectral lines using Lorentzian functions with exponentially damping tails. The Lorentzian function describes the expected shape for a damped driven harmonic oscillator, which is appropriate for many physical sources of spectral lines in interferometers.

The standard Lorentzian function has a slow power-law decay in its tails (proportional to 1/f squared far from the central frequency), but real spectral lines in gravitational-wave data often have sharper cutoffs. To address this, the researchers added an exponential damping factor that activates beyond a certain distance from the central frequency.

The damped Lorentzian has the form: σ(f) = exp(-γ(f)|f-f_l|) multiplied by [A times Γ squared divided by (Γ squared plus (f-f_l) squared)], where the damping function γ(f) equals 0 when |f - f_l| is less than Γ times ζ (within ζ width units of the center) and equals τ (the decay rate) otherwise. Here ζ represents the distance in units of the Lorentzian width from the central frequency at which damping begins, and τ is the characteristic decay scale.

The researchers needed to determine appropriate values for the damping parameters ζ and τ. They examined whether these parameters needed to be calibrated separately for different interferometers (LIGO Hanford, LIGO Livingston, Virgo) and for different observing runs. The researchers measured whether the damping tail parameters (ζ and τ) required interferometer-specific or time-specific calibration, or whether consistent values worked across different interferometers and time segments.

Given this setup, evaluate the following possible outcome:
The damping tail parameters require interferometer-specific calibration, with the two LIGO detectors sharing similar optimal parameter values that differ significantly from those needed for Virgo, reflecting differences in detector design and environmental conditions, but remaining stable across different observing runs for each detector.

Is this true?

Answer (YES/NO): NO